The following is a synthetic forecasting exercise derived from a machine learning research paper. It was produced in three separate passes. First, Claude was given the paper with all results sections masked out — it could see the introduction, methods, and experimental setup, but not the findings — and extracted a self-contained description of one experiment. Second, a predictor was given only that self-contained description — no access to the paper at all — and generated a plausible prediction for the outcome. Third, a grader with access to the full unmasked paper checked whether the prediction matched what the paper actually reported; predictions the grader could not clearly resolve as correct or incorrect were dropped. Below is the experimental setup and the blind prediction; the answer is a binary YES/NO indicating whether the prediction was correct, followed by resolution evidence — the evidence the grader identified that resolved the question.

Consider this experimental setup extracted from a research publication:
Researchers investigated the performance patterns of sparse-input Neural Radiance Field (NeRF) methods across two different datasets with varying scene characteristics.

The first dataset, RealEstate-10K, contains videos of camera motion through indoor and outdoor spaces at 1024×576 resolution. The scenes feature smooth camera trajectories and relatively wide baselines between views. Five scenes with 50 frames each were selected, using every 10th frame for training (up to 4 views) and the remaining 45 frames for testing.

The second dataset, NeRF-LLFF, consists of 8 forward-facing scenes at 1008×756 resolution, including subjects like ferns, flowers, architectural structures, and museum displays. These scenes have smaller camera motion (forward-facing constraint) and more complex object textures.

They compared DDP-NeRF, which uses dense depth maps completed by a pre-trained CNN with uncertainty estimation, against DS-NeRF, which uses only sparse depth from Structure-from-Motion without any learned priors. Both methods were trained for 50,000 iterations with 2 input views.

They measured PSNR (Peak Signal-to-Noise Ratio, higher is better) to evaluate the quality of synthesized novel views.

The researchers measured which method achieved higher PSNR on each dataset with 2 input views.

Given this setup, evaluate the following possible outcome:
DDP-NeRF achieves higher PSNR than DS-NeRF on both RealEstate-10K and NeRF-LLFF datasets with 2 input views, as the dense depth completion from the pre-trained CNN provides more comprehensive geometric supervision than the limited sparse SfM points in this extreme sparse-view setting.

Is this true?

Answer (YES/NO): YES